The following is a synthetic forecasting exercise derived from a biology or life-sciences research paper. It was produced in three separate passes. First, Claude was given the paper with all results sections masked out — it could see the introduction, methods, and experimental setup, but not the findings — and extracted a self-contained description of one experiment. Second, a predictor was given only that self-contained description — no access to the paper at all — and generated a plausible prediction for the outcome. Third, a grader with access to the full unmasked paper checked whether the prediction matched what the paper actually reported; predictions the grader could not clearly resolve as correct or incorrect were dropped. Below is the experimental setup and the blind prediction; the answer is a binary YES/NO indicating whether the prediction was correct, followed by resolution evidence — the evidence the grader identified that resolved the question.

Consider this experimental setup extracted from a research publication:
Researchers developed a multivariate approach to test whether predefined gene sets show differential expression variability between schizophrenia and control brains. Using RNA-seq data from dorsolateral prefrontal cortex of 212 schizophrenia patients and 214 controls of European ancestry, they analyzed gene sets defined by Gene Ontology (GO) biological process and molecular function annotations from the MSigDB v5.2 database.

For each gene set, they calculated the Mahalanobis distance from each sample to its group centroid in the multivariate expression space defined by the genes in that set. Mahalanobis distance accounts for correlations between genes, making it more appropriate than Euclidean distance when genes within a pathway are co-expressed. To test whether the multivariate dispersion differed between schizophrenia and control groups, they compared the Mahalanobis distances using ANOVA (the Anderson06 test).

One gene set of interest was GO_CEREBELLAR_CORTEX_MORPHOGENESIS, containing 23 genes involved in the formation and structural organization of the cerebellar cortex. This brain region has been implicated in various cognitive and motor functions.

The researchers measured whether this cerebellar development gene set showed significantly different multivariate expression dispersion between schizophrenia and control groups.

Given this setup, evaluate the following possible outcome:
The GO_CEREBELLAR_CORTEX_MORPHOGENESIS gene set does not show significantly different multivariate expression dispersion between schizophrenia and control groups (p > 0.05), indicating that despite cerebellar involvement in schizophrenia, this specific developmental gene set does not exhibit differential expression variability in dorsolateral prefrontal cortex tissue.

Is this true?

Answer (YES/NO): NO